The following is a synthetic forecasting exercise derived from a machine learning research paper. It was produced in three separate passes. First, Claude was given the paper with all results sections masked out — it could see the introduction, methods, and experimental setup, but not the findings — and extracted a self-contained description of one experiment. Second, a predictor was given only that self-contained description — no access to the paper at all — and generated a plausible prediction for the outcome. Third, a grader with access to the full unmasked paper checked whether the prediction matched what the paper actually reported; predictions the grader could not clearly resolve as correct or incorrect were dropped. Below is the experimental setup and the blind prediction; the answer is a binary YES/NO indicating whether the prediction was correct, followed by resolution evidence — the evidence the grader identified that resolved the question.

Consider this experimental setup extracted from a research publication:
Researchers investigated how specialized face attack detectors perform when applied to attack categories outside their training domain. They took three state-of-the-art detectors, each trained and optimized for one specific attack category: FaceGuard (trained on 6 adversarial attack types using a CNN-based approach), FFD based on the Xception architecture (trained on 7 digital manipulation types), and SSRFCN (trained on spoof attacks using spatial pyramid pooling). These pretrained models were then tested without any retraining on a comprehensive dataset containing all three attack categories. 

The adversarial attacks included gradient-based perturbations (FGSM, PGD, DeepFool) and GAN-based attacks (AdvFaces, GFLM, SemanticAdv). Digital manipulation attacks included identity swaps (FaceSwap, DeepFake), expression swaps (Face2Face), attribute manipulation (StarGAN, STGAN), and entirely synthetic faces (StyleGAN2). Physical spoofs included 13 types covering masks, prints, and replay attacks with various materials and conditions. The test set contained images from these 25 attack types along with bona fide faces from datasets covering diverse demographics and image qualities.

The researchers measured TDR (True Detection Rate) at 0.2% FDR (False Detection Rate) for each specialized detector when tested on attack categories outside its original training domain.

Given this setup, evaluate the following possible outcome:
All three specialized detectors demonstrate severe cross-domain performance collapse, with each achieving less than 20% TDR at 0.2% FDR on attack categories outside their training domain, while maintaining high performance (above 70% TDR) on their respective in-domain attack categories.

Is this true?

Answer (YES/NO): NO